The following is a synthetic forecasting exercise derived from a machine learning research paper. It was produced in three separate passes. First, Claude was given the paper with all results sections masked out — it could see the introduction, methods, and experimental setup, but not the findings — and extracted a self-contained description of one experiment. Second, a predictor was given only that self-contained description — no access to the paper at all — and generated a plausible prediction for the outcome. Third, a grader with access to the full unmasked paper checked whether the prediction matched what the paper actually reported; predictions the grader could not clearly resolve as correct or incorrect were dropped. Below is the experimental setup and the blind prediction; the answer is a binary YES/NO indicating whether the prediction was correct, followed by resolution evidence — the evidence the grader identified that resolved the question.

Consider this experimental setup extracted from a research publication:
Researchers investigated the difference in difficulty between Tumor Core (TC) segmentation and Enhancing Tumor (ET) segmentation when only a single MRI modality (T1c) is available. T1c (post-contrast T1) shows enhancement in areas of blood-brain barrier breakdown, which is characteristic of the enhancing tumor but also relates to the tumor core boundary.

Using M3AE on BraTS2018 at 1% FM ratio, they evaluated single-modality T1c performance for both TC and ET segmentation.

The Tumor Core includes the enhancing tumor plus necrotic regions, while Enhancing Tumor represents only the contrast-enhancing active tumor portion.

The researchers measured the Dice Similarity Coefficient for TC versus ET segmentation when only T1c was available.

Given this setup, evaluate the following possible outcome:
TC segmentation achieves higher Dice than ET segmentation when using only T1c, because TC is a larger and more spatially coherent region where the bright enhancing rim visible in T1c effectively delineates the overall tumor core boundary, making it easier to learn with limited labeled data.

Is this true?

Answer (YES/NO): YES